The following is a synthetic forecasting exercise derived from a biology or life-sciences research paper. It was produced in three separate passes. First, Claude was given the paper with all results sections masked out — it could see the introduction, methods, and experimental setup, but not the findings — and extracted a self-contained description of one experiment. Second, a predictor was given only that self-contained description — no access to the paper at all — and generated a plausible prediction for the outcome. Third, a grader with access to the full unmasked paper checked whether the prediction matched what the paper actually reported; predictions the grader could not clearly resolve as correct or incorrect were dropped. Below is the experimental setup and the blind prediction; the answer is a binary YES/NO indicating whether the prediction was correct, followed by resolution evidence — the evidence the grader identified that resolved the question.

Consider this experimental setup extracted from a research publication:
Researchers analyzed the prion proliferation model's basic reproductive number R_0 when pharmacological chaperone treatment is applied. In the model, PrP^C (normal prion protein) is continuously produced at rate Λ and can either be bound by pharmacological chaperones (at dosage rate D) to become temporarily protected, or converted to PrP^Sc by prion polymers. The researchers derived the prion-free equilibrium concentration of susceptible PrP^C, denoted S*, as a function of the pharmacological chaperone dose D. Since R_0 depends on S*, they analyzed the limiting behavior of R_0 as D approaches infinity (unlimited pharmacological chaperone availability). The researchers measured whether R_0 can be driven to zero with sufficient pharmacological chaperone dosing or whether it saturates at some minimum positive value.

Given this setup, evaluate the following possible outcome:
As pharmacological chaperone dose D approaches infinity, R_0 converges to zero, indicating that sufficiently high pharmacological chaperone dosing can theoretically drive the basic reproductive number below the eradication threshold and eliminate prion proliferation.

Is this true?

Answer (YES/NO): NO